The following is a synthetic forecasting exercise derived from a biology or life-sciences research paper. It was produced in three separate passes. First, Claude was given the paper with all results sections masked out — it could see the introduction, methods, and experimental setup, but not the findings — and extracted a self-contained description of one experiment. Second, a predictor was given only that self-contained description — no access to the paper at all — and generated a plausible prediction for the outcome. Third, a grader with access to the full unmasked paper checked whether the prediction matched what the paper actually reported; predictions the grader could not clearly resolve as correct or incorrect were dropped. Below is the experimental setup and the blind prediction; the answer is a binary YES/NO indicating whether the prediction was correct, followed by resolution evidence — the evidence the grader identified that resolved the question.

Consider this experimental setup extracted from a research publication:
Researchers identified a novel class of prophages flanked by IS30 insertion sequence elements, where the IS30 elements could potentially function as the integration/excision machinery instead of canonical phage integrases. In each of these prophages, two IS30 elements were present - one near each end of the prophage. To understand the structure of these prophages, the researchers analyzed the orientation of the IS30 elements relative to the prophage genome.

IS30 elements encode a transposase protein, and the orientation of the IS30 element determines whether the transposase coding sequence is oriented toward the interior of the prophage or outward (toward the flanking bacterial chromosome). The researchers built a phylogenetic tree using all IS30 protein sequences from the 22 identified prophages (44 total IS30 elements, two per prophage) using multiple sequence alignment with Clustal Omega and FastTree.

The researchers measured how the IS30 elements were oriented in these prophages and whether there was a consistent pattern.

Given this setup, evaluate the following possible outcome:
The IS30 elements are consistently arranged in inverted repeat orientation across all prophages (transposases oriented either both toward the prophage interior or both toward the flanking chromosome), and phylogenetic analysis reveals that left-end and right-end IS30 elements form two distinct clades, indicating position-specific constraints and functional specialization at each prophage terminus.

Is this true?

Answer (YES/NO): NO